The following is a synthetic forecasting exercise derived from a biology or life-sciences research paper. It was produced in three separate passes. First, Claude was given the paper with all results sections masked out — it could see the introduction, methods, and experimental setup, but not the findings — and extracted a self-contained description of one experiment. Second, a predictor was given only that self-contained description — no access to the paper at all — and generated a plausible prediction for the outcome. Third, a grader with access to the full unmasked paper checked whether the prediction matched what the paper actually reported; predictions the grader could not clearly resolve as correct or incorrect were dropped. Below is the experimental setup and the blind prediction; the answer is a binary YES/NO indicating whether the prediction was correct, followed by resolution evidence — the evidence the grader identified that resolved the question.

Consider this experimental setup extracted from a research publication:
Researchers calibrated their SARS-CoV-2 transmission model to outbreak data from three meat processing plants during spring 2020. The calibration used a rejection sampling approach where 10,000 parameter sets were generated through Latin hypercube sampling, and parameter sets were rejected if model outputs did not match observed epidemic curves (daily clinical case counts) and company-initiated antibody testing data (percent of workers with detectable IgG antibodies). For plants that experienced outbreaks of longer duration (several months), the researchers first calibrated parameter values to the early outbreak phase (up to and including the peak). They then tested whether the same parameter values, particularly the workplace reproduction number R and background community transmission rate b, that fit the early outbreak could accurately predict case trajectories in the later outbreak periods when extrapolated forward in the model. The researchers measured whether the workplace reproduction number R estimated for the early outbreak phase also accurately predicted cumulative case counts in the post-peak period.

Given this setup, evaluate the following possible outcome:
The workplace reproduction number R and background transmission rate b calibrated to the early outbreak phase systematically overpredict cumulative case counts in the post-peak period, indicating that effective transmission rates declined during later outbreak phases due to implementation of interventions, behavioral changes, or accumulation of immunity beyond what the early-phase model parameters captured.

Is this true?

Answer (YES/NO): YES